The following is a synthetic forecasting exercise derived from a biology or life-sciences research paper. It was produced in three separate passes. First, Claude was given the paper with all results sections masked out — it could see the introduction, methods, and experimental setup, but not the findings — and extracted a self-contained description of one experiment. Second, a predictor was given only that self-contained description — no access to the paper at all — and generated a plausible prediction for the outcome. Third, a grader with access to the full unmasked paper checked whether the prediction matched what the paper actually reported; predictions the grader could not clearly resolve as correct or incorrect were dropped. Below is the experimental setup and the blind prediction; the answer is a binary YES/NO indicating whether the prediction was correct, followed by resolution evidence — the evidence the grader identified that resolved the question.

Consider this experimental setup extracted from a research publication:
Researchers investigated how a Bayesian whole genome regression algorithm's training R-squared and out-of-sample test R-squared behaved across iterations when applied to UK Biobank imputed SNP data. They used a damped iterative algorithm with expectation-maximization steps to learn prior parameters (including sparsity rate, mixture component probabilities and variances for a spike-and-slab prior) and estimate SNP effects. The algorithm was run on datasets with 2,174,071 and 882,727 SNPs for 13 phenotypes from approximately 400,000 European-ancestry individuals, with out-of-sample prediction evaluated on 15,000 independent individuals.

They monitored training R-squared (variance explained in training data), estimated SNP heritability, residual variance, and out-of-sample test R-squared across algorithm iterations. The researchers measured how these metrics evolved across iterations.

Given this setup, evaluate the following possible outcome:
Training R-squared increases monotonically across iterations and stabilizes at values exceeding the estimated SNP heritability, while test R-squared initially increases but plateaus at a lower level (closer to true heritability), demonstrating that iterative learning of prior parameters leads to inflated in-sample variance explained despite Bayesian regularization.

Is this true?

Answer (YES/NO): NO